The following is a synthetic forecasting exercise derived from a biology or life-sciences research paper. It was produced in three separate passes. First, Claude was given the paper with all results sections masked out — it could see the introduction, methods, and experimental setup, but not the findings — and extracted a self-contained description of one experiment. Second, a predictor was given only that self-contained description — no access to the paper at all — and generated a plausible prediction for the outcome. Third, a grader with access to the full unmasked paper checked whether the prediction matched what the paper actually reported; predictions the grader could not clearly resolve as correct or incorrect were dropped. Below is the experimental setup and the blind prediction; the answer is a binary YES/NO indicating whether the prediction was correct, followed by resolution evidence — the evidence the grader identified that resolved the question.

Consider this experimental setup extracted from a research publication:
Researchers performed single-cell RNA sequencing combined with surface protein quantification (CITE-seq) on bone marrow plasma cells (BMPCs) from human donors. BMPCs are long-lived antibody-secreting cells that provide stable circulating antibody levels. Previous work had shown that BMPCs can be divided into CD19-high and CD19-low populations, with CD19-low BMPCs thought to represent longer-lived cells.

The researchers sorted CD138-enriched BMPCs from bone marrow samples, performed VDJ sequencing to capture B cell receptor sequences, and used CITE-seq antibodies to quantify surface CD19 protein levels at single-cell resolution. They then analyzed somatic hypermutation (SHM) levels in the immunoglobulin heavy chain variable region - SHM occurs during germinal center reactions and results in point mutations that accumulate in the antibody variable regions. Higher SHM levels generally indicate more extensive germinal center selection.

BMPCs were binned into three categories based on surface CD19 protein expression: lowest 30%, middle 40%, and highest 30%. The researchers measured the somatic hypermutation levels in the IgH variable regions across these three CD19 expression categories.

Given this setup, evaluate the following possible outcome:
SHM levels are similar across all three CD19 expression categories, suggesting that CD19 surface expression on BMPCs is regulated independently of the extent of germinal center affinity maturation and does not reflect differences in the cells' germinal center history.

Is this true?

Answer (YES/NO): NO